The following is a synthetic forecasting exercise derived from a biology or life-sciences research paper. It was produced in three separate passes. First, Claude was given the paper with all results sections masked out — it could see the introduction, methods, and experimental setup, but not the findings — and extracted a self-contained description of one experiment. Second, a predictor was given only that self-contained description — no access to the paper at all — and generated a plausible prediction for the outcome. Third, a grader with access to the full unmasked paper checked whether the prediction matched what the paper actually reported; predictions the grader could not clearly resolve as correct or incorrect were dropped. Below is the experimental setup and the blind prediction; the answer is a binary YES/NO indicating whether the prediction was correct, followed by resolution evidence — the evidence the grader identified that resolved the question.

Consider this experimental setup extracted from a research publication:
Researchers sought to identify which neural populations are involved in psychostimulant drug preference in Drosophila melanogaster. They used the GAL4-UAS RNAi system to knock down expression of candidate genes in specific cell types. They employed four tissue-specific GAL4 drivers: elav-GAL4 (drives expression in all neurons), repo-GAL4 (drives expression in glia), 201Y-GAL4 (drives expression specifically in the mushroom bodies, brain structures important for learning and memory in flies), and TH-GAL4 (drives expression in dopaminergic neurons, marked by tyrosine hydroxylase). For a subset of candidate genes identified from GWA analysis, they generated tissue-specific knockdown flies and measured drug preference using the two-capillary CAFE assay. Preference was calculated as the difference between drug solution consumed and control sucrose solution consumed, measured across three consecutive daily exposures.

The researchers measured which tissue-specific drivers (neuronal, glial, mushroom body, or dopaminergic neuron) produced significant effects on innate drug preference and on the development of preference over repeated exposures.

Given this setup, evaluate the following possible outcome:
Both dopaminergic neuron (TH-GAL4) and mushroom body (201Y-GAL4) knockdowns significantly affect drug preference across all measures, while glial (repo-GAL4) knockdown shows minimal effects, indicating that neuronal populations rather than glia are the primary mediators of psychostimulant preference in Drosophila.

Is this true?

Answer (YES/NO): NO